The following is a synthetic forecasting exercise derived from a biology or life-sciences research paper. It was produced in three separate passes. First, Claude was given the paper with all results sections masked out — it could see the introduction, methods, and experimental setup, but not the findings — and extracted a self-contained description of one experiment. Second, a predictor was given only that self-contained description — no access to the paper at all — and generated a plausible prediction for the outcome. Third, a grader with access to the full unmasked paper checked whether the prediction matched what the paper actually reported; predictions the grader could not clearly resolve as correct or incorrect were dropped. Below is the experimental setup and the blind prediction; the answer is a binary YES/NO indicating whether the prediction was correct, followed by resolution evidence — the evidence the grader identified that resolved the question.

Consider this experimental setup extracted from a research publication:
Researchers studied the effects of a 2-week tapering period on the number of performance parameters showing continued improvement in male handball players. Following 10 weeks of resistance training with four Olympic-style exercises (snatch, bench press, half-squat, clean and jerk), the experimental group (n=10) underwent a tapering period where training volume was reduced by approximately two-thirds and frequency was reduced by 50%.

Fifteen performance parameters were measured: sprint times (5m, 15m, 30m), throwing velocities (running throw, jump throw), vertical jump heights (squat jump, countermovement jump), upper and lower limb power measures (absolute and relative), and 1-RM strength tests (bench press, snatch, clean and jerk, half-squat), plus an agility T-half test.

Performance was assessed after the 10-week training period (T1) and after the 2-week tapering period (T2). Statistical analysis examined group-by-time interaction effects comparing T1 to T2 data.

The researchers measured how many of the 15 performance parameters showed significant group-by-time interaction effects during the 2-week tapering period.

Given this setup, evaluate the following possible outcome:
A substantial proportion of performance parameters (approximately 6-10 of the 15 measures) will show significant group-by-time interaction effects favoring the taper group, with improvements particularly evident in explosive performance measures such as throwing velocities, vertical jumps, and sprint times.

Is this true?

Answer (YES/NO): YES